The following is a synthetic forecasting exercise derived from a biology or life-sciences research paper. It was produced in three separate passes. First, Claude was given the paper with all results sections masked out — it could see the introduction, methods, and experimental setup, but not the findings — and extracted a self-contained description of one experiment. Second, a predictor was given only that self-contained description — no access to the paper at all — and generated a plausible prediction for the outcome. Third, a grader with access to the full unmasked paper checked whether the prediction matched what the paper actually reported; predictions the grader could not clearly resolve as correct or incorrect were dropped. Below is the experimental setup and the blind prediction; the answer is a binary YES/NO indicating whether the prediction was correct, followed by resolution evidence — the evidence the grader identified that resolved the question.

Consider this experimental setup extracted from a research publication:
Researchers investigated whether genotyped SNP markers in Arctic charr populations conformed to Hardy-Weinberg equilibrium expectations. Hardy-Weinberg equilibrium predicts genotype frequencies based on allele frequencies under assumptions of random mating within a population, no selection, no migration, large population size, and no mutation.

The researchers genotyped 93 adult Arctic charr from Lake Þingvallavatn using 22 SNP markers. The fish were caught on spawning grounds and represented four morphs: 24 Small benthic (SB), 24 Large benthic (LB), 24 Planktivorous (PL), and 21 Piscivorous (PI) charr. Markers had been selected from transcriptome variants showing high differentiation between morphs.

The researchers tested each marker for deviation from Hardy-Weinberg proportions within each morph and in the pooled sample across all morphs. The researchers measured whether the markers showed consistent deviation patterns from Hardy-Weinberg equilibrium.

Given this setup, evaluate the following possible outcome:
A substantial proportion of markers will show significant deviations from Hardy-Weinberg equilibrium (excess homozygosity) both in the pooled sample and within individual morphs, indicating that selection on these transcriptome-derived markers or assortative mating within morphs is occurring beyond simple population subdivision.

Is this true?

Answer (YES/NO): NO